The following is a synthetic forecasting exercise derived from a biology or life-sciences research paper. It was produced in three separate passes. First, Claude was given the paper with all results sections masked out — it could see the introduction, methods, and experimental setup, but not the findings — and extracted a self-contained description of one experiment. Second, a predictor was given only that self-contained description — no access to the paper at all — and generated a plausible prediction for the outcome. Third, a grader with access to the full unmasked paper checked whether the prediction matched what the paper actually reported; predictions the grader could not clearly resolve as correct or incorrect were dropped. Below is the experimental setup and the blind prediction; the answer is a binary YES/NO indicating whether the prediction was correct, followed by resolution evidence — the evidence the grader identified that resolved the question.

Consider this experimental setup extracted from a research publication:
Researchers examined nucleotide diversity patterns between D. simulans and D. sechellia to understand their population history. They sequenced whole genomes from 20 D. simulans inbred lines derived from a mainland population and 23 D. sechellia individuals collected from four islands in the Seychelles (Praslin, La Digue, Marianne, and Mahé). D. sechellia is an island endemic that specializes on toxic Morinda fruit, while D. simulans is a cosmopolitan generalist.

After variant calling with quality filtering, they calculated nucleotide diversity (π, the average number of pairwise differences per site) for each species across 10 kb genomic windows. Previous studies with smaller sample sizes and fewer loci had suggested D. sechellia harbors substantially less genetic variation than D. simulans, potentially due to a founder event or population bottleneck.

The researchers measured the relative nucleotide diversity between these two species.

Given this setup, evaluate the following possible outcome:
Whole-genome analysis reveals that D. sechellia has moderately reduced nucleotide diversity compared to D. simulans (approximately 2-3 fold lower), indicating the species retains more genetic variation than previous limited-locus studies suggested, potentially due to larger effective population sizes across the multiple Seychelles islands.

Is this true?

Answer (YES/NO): NO